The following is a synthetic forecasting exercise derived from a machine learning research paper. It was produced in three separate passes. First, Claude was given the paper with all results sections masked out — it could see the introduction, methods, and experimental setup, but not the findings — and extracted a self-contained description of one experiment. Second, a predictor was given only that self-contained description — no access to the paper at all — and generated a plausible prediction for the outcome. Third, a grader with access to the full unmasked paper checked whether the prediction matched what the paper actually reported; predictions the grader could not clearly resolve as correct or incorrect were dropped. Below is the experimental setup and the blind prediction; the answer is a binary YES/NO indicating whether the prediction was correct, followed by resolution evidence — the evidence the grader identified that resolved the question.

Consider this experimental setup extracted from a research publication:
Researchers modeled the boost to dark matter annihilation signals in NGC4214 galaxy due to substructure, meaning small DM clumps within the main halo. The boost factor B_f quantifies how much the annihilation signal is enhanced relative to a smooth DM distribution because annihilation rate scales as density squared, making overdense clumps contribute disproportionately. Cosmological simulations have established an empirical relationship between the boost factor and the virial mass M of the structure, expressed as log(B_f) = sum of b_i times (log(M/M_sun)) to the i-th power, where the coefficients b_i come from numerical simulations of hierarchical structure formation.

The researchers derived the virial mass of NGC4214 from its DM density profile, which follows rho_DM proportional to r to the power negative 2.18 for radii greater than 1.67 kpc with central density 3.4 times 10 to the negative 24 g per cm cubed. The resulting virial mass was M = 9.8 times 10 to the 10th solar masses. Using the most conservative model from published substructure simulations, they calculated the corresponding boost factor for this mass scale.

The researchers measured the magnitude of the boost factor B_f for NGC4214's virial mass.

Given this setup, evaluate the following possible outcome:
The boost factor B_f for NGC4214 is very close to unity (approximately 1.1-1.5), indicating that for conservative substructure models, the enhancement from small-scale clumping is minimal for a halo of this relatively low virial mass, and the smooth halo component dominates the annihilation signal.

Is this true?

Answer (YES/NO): NO